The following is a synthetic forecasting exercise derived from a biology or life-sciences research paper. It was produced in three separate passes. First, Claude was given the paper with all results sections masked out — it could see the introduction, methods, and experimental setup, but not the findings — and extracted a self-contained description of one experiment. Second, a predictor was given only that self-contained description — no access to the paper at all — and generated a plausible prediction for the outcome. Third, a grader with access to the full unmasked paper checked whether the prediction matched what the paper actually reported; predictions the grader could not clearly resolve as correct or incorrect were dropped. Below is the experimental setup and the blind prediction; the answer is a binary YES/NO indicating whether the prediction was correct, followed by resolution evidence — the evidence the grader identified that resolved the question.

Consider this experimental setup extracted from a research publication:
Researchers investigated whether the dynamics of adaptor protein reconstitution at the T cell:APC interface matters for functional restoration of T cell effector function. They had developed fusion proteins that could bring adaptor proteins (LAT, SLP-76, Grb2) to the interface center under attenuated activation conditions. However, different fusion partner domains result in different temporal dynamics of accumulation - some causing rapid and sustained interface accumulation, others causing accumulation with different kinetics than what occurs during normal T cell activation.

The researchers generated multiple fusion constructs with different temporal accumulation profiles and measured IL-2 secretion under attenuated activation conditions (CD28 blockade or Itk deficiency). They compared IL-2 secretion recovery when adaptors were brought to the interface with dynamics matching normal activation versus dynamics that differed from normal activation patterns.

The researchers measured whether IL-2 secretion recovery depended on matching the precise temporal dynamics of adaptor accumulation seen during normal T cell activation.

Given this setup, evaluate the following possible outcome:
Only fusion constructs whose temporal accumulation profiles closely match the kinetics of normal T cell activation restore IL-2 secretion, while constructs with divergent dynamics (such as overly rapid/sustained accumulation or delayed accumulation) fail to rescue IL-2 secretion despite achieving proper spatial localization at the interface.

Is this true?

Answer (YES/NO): YES